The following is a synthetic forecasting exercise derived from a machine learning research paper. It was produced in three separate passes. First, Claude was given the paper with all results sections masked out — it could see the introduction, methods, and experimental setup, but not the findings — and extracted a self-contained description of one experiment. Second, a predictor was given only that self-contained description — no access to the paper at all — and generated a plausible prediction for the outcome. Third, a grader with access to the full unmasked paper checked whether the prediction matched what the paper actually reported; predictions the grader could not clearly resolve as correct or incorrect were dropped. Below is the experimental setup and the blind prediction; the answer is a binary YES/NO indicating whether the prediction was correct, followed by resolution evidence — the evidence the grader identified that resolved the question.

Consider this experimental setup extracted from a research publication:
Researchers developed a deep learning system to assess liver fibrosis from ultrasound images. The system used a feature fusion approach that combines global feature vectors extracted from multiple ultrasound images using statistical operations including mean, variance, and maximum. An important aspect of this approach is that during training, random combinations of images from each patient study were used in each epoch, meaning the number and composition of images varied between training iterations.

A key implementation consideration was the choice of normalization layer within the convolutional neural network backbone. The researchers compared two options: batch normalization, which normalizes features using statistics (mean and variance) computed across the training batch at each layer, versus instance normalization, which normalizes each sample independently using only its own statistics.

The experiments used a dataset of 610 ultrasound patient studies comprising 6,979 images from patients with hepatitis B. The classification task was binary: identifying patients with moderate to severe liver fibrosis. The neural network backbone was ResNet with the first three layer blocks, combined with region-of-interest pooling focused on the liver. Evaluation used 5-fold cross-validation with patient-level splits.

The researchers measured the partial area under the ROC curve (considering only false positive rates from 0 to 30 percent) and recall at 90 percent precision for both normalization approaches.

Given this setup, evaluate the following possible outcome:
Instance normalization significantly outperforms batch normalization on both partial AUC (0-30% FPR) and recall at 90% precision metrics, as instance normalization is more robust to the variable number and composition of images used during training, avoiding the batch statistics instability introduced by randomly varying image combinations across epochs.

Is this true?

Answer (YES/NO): YES